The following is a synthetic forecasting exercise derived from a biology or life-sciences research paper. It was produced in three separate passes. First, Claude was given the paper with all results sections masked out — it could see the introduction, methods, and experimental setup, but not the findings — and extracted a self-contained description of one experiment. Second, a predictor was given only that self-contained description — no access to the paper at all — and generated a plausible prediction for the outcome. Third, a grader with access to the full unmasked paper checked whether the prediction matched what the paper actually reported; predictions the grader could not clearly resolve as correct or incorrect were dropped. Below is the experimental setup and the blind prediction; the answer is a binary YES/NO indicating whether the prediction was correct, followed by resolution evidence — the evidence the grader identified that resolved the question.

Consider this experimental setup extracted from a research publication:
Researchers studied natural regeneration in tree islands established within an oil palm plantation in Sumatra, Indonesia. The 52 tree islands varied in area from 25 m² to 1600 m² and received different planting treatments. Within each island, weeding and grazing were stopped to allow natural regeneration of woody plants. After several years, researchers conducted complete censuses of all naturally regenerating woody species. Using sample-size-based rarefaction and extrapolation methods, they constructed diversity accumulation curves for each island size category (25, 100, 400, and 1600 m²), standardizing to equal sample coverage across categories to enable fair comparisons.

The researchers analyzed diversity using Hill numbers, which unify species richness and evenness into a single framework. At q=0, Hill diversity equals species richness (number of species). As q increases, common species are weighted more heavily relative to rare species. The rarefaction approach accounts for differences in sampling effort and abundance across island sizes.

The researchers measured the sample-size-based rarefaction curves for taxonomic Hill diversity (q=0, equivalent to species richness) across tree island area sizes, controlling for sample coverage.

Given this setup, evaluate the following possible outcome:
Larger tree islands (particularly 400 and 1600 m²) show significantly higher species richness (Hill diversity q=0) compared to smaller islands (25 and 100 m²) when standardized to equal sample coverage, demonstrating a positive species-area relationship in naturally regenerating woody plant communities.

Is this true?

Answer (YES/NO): YES